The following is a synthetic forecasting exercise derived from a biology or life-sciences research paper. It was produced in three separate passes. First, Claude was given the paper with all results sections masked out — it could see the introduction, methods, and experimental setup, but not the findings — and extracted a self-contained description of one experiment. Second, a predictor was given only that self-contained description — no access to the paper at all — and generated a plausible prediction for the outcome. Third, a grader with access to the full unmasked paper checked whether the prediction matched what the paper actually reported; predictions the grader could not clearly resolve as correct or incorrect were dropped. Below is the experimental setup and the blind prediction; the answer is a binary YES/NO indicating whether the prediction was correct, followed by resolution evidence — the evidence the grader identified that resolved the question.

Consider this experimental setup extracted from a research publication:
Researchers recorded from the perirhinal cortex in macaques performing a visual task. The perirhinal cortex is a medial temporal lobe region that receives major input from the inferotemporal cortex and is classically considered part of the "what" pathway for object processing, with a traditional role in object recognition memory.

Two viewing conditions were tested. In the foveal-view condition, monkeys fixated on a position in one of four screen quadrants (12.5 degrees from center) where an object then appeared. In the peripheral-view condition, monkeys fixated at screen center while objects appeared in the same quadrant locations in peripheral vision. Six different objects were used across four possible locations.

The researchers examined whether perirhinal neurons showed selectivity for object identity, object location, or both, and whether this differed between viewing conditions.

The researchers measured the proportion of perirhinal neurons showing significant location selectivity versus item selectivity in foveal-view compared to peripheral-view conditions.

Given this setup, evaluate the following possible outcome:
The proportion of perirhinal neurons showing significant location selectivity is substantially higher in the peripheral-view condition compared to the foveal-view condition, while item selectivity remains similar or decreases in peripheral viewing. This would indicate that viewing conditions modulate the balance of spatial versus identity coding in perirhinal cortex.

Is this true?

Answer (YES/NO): NO